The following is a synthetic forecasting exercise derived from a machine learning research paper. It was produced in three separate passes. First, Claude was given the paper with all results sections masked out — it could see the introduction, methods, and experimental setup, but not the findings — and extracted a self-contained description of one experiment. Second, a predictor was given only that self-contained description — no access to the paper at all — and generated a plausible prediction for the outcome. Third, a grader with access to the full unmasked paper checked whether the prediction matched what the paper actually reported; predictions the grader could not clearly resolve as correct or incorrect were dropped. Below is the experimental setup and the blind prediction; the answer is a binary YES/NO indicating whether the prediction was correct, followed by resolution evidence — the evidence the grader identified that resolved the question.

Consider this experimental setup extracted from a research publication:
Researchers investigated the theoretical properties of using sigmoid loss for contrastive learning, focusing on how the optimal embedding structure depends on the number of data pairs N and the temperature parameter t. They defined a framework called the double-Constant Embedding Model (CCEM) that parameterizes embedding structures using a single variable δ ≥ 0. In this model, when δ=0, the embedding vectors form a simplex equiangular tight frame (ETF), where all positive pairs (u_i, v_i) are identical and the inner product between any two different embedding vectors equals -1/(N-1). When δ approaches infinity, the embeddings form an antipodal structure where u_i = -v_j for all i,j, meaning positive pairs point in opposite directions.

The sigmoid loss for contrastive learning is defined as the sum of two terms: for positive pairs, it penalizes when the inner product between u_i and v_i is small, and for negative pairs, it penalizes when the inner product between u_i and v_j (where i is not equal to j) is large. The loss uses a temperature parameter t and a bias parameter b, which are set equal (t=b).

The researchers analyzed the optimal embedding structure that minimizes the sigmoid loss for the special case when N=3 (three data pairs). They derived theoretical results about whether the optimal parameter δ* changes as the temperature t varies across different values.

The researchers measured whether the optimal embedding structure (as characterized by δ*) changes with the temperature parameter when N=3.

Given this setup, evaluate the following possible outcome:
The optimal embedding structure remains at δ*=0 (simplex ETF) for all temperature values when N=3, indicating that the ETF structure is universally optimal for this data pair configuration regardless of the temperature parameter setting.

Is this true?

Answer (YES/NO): YES